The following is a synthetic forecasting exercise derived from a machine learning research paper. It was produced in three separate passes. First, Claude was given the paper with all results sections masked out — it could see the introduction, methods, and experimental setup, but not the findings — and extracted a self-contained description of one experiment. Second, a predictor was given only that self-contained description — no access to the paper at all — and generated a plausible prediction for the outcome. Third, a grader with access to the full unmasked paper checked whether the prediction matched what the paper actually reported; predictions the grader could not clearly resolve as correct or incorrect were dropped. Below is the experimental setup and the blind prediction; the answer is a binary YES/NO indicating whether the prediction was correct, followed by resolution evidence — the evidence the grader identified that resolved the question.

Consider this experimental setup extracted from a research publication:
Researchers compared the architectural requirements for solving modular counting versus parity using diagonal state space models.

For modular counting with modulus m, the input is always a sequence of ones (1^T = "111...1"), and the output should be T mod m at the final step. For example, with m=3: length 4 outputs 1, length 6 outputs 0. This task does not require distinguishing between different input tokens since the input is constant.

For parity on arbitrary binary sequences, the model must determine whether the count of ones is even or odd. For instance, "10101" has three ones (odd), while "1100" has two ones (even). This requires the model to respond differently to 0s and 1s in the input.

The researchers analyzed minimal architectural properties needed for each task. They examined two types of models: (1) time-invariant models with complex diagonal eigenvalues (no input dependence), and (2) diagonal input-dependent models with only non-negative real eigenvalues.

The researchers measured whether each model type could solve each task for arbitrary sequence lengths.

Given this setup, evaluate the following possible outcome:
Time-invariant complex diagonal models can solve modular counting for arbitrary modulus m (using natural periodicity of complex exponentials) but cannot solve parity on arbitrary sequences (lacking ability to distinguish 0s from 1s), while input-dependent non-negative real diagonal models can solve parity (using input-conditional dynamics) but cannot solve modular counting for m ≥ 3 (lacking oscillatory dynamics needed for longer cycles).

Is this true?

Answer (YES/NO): NO